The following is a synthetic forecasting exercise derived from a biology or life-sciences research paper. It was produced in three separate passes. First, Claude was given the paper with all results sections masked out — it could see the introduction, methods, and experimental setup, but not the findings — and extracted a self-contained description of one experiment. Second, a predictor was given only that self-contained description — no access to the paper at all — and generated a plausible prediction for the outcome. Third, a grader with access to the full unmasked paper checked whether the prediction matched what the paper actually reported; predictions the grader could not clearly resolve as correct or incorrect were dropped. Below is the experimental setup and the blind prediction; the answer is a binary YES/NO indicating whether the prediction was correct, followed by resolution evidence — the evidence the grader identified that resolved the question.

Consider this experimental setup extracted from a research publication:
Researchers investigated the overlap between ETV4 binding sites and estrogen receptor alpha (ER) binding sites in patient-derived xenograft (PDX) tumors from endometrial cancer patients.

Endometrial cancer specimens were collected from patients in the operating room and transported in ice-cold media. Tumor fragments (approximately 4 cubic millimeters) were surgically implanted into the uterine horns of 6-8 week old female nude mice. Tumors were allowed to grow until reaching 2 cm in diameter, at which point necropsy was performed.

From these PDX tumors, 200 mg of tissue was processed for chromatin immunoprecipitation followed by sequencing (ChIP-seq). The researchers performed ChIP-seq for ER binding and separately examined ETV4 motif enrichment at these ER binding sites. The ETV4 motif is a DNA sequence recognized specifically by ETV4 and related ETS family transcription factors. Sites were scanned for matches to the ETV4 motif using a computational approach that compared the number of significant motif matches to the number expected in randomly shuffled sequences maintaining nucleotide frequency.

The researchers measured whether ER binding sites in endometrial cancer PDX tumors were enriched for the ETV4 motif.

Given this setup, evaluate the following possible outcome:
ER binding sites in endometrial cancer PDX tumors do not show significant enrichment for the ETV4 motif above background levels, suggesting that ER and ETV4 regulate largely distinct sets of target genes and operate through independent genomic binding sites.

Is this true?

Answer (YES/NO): NO